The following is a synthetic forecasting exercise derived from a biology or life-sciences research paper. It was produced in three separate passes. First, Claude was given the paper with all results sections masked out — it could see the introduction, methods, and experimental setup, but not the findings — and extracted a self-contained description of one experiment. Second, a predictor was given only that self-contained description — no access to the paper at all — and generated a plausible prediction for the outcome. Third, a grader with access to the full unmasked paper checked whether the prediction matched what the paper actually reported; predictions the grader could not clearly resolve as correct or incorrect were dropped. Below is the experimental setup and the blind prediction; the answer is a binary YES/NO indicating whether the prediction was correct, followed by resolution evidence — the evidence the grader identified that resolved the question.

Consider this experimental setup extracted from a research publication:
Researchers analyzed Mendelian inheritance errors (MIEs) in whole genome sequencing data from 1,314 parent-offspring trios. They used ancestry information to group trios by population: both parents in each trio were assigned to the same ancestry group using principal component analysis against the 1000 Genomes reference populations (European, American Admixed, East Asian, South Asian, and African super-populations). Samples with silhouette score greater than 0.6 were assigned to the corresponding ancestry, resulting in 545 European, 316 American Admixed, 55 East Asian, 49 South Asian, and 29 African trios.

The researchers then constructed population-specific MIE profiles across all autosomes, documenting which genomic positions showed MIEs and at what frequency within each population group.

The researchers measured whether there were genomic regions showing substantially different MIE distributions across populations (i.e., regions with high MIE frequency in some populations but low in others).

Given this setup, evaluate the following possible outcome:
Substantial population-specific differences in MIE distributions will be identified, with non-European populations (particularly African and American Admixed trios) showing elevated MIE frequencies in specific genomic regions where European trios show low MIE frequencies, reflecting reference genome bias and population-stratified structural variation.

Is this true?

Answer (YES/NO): NO